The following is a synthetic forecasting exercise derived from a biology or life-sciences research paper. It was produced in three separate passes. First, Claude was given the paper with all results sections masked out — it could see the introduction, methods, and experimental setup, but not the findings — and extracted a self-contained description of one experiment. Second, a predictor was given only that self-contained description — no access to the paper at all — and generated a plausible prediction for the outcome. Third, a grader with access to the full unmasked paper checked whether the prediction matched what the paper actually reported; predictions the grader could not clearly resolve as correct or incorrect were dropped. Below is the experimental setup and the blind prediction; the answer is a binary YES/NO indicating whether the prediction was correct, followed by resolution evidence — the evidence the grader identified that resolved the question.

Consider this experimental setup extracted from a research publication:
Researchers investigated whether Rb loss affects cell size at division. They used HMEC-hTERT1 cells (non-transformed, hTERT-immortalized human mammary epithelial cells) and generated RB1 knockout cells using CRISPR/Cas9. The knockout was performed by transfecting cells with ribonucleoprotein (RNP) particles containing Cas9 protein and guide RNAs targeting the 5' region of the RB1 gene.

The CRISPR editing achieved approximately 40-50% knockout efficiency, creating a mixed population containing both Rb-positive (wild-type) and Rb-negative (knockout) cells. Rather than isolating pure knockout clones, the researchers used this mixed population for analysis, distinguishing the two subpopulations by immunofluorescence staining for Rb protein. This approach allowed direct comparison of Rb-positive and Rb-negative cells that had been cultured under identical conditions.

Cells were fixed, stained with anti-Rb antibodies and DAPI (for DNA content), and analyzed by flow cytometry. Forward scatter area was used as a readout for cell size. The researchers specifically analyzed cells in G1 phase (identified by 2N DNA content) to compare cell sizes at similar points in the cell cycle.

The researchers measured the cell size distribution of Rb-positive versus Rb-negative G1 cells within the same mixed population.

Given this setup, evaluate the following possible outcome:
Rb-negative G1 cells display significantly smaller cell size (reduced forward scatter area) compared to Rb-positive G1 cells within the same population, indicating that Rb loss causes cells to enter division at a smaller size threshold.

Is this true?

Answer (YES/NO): YES